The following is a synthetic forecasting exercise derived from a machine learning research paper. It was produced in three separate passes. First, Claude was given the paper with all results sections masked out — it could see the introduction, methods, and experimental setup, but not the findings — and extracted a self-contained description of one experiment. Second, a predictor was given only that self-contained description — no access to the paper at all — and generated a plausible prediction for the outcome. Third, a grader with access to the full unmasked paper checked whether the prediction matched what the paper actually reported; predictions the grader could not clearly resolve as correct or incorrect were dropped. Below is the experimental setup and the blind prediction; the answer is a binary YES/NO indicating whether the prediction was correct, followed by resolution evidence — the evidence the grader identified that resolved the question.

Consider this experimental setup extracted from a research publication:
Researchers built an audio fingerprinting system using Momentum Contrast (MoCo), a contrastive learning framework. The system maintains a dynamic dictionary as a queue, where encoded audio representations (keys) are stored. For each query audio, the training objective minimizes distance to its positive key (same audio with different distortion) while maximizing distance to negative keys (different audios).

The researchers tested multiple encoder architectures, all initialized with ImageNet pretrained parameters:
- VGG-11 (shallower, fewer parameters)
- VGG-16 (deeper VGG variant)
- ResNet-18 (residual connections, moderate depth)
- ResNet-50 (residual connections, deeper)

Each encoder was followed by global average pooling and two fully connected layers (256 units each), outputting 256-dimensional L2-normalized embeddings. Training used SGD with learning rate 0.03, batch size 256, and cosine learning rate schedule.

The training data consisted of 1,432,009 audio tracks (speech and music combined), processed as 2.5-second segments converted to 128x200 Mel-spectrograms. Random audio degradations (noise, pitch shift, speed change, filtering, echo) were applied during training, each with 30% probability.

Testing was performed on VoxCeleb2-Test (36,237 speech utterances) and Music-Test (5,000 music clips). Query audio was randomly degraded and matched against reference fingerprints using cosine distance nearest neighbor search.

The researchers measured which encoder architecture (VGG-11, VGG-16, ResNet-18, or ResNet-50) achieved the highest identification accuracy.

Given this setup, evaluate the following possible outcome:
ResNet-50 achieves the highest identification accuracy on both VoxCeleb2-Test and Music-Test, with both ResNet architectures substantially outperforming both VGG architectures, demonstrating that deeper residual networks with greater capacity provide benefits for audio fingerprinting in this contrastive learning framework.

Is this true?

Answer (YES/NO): NO